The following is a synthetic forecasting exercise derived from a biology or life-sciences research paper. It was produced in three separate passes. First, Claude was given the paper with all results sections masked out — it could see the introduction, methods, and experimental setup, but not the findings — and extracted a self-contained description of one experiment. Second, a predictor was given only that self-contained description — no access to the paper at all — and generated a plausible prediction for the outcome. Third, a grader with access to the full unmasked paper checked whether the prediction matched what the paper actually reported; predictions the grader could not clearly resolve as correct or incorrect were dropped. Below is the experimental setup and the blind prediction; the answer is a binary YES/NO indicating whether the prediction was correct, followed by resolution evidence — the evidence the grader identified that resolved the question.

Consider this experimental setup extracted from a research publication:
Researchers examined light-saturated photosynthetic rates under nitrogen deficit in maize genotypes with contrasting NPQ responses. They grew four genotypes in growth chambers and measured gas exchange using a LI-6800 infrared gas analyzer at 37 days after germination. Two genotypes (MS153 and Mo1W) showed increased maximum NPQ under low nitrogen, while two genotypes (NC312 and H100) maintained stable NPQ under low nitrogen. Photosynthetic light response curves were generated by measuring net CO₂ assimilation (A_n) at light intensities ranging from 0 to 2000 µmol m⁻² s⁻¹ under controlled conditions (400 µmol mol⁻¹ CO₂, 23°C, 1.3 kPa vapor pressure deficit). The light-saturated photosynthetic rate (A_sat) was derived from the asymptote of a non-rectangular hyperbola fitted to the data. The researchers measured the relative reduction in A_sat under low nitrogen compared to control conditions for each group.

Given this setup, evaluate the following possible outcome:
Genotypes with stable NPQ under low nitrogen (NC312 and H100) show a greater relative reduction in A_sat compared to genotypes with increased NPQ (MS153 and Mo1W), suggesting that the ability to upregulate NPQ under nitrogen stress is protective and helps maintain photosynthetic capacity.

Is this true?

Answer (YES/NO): NO